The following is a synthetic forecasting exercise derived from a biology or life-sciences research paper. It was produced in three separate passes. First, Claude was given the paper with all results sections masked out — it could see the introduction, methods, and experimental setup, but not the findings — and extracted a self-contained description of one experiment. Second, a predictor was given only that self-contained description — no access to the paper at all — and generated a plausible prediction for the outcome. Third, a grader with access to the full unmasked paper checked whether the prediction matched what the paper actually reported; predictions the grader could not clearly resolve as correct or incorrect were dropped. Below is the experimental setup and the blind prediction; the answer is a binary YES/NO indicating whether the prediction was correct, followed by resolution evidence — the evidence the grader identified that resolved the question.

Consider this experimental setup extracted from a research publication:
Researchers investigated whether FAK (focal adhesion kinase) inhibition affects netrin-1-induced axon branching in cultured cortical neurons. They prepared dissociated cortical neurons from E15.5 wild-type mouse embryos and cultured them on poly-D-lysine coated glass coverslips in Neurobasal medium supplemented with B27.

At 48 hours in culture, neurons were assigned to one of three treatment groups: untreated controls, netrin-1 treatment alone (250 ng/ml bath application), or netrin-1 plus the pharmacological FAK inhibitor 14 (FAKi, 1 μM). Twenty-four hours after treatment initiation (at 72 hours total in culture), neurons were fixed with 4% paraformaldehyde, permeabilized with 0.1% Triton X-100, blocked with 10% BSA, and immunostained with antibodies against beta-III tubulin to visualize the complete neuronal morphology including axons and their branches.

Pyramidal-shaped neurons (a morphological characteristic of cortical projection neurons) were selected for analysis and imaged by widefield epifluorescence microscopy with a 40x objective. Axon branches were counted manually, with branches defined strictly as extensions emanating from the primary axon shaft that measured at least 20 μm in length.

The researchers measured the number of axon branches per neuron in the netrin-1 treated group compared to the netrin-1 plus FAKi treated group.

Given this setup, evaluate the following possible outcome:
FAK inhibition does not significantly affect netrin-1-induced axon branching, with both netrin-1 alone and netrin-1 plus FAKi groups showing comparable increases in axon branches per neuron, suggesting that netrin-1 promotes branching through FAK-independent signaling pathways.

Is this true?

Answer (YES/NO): NO